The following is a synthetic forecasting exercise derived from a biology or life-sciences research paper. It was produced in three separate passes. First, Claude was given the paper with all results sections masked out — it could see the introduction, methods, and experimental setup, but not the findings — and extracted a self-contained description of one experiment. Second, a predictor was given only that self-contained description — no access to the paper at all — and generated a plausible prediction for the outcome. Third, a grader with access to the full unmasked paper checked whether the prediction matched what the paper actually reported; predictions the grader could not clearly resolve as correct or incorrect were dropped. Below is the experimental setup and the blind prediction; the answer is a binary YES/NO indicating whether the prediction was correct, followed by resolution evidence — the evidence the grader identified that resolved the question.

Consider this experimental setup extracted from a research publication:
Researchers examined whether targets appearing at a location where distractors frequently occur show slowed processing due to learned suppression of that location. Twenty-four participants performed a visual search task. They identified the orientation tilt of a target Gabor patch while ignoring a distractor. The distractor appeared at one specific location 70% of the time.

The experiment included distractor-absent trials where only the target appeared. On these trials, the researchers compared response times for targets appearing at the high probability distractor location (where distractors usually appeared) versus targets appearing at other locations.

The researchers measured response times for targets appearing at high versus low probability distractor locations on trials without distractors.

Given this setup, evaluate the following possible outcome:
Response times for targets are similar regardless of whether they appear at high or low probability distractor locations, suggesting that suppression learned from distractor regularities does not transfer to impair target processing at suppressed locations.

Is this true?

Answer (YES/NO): NO